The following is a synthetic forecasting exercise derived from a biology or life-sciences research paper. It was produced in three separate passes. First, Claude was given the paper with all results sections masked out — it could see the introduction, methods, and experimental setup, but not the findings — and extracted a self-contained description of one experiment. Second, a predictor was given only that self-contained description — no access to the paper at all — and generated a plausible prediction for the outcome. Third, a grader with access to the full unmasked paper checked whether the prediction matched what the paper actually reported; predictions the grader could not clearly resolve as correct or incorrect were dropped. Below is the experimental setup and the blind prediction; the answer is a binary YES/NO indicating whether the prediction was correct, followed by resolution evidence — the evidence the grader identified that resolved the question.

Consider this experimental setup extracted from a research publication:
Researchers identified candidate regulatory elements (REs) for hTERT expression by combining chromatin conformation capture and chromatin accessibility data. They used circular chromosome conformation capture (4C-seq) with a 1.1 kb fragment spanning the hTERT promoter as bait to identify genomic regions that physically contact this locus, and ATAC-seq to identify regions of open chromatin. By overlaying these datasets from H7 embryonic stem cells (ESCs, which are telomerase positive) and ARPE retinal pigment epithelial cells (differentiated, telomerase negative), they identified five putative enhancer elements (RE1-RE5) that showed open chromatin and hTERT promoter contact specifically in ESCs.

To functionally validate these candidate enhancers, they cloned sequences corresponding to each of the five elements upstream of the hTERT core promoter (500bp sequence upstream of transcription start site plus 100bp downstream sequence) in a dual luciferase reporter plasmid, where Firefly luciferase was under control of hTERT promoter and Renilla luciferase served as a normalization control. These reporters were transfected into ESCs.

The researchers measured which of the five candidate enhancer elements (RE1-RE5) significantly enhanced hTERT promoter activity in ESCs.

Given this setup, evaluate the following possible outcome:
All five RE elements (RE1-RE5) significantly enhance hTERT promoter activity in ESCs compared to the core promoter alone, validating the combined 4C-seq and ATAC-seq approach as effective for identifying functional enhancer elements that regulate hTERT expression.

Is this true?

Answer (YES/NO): NO